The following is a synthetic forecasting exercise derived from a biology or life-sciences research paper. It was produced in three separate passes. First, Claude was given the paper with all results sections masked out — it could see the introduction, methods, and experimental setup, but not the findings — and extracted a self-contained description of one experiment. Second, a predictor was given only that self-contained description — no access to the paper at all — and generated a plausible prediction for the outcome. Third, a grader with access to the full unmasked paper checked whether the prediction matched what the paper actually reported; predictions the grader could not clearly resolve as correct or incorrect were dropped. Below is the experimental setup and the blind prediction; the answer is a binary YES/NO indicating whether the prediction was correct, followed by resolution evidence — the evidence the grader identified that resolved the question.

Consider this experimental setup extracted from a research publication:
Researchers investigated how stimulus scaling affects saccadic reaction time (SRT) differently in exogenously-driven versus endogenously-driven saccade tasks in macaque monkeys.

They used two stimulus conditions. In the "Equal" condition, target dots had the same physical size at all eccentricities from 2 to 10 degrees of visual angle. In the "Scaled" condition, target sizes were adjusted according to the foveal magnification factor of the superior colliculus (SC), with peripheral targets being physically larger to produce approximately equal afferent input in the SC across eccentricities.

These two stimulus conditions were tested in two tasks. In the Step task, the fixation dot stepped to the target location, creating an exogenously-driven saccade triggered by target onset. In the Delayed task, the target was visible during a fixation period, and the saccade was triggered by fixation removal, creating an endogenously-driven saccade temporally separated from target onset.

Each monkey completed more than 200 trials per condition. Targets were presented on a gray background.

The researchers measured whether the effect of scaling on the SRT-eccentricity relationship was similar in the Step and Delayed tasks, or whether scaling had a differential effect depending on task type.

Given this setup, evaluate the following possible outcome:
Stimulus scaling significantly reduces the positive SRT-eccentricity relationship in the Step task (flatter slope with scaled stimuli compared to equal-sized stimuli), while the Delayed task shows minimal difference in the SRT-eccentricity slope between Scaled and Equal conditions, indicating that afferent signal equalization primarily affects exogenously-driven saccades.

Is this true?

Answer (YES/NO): YES